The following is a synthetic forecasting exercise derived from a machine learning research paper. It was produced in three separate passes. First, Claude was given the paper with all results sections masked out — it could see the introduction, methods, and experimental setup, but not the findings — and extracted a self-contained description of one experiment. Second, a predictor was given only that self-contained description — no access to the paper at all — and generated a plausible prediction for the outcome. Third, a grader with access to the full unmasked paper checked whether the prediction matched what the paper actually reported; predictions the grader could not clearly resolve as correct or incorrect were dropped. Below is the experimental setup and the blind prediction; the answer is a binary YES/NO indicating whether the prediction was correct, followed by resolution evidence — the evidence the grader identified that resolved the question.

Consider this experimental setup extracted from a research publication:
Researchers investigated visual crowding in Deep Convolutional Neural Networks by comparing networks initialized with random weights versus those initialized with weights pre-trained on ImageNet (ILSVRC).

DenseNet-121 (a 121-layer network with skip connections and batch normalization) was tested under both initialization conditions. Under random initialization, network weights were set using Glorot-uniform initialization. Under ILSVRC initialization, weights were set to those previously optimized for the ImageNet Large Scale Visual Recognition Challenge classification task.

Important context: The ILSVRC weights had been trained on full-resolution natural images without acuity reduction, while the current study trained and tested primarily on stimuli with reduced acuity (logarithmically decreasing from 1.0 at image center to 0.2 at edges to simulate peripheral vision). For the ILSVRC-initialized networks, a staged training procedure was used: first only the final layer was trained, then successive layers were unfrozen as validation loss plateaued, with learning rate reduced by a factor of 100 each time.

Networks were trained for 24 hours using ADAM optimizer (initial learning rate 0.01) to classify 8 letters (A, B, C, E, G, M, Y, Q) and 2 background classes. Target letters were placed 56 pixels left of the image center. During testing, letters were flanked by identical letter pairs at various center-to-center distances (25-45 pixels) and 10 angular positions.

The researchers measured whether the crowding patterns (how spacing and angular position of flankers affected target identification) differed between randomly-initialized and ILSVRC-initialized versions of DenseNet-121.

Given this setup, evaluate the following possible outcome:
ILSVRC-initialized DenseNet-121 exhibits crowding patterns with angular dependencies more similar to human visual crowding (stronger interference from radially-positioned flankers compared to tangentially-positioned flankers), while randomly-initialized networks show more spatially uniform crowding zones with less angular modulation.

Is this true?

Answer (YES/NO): NO